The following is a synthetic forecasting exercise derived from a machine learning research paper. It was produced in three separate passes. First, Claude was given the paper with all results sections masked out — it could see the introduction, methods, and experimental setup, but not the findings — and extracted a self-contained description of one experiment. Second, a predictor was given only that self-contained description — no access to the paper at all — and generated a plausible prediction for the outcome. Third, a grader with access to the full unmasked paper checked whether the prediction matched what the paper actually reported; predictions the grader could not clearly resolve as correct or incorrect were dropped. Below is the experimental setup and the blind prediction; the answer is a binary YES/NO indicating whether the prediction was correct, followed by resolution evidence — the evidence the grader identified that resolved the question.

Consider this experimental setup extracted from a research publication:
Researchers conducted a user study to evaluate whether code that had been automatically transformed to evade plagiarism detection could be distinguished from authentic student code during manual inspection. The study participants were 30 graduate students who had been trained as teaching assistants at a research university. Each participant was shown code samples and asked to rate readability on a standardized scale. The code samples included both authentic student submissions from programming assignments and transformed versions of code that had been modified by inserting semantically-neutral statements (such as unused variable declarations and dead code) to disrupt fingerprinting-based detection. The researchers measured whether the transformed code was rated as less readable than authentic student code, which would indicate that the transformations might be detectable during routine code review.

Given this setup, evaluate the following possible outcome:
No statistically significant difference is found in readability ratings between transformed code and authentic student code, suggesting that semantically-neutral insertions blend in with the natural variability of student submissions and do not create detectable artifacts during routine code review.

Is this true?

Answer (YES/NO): YES